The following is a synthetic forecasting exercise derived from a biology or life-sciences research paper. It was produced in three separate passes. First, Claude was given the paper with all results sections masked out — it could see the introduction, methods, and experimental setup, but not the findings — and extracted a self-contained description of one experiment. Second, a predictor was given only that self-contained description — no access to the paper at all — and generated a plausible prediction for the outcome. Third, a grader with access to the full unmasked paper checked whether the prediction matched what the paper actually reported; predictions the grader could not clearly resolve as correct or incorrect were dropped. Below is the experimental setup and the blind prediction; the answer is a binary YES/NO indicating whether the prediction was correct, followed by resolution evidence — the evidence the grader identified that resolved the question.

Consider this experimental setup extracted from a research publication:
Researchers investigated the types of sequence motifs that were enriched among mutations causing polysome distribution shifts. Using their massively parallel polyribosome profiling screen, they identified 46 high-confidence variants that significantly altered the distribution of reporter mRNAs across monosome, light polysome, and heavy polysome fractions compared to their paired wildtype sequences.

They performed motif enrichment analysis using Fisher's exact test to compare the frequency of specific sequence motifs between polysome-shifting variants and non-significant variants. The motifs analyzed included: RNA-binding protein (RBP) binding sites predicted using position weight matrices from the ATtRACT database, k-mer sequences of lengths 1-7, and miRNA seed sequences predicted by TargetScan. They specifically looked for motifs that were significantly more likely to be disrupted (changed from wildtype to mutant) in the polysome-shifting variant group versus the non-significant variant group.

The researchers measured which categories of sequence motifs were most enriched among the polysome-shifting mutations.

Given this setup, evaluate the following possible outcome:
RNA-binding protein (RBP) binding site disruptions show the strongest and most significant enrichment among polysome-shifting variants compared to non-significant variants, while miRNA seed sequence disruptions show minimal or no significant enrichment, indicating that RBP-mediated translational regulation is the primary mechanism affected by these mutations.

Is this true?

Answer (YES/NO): YES